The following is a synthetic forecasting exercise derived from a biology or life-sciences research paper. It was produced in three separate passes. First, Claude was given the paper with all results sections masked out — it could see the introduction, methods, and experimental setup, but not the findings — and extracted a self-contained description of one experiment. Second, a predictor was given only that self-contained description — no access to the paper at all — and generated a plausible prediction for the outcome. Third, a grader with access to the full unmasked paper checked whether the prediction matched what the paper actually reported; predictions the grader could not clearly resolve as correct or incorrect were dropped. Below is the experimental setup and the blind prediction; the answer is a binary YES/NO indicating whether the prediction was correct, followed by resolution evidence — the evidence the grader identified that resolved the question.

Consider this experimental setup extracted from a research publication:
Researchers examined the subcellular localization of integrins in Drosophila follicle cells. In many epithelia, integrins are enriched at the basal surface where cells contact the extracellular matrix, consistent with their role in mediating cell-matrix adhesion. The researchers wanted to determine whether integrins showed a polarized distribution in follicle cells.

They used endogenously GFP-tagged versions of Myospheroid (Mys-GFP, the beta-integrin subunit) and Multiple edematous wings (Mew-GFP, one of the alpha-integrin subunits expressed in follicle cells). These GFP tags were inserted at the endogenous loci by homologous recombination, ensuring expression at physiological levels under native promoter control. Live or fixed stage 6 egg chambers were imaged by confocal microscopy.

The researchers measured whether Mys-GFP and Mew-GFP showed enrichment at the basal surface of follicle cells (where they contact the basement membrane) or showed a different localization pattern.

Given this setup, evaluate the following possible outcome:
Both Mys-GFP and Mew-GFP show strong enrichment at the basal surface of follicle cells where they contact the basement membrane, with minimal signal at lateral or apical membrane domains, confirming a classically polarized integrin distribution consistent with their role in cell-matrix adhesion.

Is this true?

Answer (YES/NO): NO